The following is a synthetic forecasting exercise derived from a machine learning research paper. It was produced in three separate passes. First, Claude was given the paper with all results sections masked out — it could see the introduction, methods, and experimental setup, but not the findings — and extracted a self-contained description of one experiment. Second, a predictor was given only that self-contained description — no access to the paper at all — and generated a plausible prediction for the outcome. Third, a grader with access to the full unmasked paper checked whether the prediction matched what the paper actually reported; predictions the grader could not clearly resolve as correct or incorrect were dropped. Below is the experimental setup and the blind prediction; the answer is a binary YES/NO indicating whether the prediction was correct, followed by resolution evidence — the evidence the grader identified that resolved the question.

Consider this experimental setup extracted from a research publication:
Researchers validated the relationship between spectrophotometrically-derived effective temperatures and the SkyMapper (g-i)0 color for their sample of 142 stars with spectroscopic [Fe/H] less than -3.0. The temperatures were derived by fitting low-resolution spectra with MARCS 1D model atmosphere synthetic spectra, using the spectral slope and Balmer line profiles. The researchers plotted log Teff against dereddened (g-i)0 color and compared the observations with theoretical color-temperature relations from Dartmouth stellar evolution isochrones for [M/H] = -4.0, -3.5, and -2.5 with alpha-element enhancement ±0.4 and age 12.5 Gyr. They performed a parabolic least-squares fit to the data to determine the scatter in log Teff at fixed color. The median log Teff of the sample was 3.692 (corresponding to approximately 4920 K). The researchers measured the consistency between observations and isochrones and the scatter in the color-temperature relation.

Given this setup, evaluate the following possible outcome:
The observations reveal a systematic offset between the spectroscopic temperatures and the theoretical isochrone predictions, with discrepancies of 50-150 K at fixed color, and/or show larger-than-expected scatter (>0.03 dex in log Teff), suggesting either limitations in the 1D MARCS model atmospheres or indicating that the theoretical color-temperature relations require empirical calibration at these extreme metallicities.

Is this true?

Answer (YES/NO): NO